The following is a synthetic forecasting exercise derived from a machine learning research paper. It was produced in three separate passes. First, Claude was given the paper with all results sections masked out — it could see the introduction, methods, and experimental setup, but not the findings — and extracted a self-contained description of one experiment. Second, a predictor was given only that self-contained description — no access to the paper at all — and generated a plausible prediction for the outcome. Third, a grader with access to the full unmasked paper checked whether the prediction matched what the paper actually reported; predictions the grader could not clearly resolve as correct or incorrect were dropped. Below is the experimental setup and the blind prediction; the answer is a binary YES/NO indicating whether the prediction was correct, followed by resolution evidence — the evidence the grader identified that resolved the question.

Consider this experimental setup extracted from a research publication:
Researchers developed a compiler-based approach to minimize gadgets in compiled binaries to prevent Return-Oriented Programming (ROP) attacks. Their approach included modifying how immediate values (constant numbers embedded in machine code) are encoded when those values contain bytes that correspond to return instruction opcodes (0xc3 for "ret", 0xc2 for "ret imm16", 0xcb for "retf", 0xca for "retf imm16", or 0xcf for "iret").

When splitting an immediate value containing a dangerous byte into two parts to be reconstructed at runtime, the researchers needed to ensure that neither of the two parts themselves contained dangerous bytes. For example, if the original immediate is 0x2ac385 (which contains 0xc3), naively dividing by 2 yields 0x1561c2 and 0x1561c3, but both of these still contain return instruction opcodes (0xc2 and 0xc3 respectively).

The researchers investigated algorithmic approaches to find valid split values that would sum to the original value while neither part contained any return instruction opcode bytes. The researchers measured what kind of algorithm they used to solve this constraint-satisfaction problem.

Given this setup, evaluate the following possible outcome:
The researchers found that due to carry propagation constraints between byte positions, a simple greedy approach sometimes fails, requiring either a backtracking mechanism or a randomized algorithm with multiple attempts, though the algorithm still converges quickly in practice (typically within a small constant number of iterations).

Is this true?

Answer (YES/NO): NO